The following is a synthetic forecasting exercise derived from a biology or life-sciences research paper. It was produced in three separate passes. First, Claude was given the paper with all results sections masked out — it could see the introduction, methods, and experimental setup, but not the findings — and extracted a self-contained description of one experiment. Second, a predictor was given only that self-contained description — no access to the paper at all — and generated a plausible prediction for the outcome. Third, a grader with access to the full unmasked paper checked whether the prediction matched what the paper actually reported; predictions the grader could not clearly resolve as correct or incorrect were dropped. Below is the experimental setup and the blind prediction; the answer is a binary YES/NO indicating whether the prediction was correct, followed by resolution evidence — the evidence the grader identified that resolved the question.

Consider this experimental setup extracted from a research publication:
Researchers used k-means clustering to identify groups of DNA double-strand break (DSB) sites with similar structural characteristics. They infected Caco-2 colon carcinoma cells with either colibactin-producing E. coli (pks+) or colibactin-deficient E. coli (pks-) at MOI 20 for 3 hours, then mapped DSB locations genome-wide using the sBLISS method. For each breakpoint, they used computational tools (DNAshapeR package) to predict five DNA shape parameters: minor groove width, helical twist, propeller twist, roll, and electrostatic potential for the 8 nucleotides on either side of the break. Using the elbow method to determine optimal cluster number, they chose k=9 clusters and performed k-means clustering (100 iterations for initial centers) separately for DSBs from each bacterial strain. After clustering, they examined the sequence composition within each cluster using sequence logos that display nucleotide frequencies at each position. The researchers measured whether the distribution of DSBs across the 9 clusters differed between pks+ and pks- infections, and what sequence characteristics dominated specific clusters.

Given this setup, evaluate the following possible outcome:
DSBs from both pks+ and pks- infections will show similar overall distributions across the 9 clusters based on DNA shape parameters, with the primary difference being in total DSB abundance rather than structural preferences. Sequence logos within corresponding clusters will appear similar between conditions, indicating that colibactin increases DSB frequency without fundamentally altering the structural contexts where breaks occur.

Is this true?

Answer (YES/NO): NO